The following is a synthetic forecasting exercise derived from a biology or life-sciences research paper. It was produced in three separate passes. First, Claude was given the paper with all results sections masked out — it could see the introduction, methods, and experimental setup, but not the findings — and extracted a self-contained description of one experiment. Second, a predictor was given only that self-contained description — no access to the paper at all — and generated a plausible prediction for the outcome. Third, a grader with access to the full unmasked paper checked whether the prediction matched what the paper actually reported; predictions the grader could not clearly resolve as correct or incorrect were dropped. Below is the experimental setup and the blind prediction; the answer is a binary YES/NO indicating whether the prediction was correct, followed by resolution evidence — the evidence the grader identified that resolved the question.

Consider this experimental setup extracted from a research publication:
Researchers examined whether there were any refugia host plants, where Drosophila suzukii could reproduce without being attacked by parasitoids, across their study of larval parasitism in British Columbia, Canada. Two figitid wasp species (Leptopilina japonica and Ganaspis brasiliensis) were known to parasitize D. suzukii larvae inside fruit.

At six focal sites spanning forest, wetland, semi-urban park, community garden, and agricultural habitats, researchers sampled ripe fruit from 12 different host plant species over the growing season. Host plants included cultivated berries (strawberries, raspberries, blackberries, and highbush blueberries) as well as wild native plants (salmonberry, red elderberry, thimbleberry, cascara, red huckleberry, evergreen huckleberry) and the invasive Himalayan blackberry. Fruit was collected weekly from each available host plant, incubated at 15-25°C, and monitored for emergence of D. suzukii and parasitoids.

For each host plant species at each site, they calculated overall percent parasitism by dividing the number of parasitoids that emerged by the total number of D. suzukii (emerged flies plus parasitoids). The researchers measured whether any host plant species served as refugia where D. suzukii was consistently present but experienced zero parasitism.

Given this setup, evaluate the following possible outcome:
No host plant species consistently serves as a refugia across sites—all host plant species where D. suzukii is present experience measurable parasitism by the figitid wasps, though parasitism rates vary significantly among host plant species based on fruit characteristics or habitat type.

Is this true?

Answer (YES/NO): NO